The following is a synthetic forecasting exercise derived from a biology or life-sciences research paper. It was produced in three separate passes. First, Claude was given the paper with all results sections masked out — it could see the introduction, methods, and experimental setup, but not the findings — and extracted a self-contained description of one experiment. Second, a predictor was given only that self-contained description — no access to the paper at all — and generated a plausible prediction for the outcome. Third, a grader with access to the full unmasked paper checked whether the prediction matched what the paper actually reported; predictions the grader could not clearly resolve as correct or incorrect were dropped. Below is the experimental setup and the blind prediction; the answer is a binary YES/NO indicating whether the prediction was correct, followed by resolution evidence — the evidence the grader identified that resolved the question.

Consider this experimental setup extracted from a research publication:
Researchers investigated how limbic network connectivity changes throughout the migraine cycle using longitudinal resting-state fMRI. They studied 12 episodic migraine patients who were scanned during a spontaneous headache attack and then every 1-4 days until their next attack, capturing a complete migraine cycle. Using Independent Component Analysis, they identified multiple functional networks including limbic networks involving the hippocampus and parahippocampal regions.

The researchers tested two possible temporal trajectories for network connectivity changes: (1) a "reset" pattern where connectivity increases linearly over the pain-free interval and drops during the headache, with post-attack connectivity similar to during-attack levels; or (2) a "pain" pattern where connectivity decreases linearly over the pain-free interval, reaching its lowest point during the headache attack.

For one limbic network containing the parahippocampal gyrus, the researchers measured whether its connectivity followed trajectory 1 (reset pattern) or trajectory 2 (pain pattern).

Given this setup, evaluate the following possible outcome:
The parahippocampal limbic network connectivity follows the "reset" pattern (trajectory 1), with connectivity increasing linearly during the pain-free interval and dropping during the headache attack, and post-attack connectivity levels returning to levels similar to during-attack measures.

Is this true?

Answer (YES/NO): NO